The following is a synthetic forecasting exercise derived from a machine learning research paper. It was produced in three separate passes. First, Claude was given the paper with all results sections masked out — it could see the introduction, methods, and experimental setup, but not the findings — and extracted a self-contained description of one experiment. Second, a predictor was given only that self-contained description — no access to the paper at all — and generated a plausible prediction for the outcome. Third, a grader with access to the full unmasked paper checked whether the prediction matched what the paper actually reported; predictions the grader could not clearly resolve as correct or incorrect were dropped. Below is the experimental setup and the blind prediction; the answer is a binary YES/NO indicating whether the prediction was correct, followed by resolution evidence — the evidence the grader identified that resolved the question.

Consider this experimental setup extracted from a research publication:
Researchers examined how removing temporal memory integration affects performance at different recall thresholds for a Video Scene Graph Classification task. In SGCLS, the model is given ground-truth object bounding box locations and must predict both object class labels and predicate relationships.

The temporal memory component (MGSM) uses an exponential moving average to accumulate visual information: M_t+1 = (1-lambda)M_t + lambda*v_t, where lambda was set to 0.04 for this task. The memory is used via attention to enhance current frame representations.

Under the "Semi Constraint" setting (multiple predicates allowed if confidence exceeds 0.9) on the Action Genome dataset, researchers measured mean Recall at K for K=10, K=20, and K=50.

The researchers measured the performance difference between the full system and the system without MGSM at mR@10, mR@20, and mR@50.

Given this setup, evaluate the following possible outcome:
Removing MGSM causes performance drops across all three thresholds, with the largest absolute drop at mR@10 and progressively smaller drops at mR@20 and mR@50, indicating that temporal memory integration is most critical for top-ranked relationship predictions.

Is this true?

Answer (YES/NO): NO